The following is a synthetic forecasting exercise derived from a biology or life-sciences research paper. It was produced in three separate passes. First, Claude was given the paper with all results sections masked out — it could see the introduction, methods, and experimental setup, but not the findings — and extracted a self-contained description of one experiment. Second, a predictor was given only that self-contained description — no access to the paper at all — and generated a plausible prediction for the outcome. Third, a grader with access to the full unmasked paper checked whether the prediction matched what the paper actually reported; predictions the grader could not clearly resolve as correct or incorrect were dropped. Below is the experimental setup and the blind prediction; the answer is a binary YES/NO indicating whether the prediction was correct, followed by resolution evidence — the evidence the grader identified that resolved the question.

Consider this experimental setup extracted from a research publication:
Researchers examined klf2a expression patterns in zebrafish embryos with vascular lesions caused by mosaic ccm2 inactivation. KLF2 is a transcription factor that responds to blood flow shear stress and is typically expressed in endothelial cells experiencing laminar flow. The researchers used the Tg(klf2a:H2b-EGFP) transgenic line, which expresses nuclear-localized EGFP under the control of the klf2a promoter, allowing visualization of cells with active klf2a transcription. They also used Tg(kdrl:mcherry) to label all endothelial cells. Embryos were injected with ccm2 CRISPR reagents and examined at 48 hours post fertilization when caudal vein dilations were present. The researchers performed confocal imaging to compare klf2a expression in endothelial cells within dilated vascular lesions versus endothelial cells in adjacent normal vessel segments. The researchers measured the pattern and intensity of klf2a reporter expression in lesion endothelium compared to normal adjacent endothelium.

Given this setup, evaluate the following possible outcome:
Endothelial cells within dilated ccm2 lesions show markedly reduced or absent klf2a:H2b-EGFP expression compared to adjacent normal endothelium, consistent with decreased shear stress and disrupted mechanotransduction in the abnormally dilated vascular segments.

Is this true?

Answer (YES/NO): NO